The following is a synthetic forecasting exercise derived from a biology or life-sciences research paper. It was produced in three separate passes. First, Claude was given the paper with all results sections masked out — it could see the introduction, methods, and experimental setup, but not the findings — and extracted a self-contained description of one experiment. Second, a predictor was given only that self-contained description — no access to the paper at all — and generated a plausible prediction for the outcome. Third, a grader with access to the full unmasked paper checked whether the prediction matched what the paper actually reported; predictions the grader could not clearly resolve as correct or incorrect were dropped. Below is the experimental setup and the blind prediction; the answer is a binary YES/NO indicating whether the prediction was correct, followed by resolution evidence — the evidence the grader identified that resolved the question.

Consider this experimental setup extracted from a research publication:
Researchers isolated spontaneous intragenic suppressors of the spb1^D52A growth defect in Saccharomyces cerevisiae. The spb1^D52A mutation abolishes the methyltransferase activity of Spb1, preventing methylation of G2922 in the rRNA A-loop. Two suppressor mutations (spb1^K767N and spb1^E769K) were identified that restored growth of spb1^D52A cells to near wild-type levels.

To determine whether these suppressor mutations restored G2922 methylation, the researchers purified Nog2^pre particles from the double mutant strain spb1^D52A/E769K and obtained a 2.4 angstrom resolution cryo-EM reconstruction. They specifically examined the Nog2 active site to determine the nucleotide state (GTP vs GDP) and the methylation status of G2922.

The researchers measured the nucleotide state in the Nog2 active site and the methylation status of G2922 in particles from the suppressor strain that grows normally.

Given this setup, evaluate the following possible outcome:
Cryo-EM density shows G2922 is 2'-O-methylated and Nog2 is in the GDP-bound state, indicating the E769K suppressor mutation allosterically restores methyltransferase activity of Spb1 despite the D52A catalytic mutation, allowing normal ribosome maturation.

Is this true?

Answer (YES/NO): NO